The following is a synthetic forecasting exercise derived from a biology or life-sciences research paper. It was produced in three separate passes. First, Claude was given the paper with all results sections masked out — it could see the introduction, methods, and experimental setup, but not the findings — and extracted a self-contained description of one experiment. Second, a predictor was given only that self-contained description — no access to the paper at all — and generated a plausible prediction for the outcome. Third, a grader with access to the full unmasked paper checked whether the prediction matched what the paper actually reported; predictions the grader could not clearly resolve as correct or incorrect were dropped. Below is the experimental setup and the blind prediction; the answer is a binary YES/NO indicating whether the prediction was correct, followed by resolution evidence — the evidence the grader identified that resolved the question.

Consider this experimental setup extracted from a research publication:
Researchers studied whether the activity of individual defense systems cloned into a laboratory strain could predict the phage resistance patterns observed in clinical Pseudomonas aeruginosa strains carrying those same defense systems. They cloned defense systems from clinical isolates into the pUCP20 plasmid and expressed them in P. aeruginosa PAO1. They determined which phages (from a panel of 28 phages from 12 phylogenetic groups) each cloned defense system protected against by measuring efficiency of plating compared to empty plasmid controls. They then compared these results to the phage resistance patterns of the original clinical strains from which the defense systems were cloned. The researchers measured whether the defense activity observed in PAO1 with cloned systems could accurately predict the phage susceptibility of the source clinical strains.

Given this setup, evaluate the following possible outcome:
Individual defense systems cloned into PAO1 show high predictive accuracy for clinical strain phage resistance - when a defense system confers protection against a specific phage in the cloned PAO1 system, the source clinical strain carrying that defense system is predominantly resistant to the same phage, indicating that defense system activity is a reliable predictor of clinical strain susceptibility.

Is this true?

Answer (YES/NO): YES